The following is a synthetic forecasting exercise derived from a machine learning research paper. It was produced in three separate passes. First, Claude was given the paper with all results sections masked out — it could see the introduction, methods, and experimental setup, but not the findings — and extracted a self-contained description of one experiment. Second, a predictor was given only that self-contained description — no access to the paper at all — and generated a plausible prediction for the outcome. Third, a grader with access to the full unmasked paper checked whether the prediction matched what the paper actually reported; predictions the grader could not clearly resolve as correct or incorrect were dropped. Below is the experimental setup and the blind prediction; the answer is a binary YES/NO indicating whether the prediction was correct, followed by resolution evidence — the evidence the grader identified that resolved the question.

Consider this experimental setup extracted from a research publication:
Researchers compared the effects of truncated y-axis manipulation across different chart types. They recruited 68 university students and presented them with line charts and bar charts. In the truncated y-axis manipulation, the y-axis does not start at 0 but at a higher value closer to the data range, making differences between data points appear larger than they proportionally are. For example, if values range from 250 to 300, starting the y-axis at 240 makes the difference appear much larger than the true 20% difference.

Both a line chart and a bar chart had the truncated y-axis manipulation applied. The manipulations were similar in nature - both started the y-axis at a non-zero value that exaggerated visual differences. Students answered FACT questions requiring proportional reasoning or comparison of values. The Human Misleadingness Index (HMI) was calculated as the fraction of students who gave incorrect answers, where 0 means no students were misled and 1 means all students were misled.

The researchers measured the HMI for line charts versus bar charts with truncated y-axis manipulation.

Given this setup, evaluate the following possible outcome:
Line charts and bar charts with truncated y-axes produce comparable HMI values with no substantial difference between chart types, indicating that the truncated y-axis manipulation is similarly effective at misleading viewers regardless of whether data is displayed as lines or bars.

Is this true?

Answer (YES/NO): NO